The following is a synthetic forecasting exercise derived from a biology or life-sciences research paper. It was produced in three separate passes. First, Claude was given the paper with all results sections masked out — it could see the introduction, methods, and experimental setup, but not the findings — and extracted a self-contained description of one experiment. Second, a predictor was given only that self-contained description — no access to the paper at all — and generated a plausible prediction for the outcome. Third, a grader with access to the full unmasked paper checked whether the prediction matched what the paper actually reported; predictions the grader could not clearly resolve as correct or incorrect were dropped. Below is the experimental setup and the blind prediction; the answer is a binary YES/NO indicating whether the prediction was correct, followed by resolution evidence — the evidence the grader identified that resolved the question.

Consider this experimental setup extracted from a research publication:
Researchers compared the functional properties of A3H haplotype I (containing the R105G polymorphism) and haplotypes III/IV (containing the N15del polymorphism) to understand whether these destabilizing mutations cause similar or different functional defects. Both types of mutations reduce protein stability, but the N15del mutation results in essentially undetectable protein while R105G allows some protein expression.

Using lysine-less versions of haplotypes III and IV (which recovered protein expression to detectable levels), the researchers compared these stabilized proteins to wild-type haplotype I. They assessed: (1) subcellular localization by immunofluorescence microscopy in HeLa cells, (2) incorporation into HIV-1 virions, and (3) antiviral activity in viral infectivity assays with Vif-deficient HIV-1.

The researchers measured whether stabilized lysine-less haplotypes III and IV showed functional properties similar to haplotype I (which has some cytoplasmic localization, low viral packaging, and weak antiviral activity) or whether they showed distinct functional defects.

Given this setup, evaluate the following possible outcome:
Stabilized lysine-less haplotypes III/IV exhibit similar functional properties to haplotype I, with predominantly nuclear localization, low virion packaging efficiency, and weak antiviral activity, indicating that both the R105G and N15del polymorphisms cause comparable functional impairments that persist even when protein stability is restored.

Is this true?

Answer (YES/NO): NO